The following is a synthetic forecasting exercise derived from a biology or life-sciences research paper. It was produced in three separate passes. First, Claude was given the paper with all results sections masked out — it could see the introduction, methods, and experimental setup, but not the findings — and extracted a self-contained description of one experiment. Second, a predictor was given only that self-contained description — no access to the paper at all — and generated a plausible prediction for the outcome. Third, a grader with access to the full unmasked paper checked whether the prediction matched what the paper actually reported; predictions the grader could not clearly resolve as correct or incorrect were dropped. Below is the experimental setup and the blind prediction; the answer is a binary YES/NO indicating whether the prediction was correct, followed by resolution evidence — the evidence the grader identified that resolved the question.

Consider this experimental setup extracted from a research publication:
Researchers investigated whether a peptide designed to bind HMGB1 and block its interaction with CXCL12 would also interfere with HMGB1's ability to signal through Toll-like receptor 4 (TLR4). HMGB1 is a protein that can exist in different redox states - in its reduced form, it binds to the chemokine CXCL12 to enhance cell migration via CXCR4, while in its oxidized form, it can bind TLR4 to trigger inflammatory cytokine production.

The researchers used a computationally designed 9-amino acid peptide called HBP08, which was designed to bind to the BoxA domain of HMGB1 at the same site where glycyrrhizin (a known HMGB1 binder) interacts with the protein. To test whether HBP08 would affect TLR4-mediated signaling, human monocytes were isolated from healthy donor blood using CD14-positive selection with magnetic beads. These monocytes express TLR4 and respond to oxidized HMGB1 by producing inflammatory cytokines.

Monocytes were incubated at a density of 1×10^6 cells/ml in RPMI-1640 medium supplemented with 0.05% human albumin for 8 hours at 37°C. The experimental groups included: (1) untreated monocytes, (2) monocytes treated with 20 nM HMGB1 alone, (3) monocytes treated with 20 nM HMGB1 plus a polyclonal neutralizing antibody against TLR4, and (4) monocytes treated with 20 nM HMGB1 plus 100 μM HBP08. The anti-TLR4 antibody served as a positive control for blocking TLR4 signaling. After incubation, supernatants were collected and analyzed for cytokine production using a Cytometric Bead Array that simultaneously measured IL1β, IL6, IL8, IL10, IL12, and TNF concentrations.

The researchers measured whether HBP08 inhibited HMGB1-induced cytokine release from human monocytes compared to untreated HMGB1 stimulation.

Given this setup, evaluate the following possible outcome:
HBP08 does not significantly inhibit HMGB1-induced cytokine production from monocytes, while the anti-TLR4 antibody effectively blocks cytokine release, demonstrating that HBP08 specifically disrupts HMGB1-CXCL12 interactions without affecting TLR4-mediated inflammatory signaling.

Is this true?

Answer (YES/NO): YES